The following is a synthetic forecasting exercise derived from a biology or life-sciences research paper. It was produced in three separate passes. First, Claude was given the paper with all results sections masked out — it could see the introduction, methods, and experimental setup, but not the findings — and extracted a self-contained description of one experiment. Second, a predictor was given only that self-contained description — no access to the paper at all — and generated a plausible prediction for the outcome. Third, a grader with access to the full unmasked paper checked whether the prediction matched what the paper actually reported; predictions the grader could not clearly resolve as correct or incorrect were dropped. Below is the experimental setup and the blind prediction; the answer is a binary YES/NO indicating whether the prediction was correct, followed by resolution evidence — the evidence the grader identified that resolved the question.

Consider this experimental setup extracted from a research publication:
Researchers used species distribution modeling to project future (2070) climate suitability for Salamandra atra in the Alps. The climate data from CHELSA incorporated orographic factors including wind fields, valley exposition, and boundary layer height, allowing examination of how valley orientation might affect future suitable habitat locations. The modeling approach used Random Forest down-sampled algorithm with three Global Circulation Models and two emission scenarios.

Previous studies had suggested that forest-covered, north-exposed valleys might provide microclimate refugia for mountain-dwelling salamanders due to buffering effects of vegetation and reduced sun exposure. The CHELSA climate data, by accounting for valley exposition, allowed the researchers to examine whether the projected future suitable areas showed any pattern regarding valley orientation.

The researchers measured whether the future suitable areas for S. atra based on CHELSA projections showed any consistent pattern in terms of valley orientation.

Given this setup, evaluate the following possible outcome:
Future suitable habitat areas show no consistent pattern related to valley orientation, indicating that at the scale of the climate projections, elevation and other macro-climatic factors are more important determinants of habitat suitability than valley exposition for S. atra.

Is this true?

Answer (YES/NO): NO